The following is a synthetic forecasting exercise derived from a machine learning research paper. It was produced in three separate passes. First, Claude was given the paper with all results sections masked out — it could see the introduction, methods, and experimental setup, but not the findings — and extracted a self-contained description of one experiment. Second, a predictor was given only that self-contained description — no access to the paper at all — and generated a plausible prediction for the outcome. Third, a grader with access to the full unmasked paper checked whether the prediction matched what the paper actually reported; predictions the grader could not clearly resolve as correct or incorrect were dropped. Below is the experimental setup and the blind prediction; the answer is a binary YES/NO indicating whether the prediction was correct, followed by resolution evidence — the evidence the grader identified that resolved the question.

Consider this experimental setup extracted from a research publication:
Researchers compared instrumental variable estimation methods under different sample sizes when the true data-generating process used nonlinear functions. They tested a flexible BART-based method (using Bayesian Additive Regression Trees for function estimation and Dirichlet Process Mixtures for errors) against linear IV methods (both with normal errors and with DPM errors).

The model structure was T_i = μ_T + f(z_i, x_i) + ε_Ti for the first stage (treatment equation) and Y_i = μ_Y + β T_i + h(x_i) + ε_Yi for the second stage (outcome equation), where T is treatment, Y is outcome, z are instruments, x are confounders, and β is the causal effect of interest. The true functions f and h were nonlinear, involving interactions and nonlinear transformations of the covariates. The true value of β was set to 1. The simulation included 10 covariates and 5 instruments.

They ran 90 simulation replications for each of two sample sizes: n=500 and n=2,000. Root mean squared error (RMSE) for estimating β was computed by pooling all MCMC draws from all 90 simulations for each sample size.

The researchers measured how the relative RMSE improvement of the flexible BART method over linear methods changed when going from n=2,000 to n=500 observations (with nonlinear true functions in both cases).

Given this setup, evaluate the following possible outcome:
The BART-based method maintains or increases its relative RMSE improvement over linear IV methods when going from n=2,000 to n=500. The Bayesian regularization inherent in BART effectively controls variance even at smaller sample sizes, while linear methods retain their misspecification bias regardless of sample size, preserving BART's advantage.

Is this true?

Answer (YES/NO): NO